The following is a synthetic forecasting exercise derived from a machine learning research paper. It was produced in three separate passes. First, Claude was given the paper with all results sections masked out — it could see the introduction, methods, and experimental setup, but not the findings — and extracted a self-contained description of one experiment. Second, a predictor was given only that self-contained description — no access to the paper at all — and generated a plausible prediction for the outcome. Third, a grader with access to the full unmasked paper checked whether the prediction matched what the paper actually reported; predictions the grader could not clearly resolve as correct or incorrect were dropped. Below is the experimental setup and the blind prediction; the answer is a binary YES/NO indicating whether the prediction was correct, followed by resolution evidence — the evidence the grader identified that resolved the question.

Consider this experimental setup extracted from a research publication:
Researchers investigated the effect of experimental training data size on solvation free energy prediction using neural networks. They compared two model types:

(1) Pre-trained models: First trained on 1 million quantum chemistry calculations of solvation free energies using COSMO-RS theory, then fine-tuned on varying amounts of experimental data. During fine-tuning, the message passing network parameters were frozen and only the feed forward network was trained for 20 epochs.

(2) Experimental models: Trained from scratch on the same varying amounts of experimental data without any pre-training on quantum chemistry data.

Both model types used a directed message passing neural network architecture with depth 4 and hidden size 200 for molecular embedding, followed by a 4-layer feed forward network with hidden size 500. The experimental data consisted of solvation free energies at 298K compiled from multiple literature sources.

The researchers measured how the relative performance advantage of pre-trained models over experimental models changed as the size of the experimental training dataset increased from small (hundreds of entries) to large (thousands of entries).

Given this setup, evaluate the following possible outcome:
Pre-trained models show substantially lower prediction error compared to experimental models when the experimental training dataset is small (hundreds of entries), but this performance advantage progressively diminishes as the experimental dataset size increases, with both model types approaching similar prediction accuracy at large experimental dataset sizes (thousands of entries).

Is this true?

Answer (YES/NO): YES